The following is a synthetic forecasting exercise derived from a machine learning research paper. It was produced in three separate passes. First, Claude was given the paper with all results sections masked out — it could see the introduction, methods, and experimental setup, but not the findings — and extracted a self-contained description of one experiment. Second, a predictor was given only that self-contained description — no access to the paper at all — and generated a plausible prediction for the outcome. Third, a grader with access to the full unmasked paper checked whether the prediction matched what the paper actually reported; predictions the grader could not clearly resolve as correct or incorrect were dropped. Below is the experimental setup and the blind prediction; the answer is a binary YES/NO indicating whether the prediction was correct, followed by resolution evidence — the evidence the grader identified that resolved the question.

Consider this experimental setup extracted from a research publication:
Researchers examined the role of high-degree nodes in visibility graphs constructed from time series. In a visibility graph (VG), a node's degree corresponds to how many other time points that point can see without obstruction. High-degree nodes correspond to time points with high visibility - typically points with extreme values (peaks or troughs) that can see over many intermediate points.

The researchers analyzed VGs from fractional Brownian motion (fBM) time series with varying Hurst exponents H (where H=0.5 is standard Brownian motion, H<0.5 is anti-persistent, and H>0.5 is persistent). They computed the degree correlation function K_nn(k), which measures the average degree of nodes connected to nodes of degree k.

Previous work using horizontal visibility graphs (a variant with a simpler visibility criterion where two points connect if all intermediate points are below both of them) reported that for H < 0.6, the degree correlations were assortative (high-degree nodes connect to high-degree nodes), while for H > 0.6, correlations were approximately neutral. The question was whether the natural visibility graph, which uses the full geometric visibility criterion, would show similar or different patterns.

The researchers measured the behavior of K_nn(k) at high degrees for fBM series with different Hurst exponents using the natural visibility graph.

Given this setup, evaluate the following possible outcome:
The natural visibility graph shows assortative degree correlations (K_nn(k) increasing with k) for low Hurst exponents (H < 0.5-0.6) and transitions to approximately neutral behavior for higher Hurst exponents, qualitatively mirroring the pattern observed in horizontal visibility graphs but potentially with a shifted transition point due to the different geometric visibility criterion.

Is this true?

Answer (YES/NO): NO